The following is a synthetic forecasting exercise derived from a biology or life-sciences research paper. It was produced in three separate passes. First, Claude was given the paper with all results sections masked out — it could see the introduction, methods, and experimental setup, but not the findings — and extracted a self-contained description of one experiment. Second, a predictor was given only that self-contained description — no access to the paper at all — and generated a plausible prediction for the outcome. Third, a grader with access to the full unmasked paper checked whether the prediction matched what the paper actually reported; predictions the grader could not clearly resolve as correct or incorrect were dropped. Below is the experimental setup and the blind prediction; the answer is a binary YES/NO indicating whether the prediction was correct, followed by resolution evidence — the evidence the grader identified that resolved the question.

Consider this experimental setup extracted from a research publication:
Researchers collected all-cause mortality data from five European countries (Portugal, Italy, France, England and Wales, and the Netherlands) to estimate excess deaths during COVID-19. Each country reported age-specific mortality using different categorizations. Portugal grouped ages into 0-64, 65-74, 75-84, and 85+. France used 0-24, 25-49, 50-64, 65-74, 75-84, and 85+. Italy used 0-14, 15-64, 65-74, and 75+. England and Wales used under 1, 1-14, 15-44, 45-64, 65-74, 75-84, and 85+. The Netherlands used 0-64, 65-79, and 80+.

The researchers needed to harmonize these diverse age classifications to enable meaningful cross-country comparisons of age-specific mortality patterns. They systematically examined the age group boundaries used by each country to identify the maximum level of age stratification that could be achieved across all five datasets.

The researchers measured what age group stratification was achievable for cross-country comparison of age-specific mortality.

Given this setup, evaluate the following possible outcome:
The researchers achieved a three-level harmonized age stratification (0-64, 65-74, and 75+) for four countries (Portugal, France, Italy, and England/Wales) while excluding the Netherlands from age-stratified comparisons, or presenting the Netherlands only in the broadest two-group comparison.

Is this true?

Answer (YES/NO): NO